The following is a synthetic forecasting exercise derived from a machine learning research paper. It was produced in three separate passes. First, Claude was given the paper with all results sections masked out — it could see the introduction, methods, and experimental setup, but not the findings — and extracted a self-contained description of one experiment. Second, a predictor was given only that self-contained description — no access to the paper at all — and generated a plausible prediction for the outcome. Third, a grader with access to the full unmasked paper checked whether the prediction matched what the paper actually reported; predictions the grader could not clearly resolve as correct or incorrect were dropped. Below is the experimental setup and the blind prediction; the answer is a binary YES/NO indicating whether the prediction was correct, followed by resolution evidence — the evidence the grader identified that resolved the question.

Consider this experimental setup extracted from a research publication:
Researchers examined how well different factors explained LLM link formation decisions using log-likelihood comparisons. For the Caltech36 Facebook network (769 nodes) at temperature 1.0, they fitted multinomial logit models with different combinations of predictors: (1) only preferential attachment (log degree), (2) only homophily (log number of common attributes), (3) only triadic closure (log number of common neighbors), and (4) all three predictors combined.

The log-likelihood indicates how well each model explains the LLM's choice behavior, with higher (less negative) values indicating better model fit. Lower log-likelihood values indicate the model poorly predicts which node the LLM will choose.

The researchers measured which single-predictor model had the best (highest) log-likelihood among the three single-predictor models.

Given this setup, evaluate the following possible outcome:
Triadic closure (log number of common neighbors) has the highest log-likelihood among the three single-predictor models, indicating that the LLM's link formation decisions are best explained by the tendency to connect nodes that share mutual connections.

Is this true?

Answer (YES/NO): YES